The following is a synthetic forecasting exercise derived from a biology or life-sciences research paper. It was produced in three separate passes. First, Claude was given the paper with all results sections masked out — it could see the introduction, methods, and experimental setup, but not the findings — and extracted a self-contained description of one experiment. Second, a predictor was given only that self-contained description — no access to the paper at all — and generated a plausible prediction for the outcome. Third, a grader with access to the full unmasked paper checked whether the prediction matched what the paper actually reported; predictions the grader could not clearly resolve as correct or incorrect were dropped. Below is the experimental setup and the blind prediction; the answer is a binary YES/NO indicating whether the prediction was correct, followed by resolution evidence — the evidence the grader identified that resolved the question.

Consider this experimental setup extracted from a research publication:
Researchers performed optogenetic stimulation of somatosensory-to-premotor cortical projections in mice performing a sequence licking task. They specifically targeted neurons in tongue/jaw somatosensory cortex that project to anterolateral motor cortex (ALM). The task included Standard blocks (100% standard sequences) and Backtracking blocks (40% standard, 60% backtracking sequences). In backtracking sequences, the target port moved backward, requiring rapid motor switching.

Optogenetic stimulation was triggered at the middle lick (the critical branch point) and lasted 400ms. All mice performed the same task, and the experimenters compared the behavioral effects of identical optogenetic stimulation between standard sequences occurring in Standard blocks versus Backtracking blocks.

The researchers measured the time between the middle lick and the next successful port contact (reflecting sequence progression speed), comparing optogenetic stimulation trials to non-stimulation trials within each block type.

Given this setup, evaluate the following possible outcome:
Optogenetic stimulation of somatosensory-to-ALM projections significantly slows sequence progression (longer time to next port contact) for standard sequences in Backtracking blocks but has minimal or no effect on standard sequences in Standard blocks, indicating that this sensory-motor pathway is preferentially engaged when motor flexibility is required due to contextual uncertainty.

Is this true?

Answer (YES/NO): NO